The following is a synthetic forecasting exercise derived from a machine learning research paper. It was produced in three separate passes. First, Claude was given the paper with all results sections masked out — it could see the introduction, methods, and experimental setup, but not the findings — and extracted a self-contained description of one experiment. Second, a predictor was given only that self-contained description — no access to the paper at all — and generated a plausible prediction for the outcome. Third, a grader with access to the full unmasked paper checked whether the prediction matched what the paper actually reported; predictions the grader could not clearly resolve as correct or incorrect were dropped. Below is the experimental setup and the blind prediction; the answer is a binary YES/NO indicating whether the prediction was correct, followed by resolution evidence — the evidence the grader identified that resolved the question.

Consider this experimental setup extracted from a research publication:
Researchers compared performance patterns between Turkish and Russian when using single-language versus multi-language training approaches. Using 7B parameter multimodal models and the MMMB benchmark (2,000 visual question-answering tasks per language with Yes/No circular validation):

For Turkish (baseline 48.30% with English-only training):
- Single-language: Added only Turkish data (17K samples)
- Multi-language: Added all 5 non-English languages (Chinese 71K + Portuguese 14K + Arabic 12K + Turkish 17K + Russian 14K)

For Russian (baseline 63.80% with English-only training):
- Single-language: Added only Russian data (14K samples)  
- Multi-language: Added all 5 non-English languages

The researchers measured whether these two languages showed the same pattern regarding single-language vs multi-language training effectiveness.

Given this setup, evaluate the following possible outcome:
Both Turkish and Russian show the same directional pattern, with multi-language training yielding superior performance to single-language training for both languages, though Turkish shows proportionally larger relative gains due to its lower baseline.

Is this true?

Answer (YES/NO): NO